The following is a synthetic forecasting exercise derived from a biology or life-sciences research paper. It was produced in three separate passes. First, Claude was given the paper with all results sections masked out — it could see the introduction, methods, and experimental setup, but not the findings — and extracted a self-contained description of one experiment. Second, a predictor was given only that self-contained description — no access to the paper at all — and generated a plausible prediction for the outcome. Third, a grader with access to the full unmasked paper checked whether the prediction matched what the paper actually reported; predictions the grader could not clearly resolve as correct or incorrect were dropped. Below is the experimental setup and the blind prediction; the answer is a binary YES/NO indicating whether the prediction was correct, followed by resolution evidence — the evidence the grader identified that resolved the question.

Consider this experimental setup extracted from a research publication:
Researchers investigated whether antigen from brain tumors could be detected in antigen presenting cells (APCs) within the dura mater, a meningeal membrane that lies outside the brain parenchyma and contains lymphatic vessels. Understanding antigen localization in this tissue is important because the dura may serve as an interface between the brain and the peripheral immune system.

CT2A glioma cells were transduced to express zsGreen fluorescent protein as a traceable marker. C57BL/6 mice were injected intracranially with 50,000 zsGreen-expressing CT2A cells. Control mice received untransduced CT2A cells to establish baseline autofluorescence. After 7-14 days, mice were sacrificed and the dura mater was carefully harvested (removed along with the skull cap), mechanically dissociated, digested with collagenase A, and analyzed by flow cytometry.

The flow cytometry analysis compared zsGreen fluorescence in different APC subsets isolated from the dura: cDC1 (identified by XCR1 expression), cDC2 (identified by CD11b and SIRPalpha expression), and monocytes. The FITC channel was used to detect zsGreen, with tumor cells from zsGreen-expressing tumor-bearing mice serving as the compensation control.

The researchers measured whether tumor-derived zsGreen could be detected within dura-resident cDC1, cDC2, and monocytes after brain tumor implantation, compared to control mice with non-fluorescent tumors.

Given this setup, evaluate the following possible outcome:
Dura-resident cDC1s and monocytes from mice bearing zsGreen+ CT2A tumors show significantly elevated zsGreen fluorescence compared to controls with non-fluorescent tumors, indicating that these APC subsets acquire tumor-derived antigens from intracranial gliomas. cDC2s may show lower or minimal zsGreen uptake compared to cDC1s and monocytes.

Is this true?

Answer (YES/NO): NO